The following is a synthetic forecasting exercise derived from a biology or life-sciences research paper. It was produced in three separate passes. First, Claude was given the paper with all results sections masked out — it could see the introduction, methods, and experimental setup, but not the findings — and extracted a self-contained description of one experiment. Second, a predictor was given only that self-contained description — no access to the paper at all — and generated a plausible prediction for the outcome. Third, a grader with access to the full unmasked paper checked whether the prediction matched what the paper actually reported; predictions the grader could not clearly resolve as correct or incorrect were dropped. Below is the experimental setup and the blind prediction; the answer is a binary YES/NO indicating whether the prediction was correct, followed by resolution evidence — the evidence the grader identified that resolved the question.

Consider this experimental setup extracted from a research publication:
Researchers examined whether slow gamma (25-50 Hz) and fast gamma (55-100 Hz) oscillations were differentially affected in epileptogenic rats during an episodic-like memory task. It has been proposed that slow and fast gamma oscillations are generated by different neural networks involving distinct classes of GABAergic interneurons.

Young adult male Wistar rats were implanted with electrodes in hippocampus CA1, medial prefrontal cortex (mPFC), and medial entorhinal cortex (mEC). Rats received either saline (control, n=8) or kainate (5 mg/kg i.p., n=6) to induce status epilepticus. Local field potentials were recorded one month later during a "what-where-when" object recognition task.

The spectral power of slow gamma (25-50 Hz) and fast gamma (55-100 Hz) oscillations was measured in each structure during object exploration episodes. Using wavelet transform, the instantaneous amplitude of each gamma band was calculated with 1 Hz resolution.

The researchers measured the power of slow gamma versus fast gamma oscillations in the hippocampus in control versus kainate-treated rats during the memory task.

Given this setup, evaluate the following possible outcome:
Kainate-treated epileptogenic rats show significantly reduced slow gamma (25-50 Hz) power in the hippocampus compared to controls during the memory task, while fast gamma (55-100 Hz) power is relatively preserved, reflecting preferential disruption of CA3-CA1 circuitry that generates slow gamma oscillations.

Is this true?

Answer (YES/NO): NO